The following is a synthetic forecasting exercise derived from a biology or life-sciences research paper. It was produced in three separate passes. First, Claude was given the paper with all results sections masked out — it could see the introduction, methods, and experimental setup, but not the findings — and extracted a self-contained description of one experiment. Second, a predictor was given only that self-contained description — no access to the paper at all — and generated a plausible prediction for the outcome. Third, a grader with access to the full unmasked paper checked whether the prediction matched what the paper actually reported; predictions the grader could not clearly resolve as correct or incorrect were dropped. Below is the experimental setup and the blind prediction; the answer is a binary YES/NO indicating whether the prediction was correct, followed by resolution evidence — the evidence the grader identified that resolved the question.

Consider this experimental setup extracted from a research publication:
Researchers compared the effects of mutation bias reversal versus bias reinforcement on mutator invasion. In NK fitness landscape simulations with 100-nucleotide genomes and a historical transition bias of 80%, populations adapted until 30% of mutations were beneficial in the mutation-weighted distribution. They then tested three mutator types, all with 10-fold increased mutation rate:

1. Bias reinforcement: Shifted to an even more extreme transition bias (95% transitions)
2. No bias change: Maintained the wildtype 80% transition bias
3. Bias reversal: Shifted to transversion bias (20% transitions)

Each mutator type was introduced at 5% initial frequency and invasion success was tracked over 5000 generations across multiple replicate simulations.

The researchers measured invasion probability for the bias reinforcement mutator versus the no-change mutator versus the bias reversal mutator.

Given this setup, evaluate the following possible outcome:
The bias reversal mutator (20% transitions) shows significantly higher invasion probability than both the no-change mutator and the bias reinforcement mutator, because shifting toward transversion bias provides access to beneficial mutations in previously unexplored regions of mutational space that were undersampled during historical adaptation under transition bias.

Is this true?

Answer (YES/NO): YES